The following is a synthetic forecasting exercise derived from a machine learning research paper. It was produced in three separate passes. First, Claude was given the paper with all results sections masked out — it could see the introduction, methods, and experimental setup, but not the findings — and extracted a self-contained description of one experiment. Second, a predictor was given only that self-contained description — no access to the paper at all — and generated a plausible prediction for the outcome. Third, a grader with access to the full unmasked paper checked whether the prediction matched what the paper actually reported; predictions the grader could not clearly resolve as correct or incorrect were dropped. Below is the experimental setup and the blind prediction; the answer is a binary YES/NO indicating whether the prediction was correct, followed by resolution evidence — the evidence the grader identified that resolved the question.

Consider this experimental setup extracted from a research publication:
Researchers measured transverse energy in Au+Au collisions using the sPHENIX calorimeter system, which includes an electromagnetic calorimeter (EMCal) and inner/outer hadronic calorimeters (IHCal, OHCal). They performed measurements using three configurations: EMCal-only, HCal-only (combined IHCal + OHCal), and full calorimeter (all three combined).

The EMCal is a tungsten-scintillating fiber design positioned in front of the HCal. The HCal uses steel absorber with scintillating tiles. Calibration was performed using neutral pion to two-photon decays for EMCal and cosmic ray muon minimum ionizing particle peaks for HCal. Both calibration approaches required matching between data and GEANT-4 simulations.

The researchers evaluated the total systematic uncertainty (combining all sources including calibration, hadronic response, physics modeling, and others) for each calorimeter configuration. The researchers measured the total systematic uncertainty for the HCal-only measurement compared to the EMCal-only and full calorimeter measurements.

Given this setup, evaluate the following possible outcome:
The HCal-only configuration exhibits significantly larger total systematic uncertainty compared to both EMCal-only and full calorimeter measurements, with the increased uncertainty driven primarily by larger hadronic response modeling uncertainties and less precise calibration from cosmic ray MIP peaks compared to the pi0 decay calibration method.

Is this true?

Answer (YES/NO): NO